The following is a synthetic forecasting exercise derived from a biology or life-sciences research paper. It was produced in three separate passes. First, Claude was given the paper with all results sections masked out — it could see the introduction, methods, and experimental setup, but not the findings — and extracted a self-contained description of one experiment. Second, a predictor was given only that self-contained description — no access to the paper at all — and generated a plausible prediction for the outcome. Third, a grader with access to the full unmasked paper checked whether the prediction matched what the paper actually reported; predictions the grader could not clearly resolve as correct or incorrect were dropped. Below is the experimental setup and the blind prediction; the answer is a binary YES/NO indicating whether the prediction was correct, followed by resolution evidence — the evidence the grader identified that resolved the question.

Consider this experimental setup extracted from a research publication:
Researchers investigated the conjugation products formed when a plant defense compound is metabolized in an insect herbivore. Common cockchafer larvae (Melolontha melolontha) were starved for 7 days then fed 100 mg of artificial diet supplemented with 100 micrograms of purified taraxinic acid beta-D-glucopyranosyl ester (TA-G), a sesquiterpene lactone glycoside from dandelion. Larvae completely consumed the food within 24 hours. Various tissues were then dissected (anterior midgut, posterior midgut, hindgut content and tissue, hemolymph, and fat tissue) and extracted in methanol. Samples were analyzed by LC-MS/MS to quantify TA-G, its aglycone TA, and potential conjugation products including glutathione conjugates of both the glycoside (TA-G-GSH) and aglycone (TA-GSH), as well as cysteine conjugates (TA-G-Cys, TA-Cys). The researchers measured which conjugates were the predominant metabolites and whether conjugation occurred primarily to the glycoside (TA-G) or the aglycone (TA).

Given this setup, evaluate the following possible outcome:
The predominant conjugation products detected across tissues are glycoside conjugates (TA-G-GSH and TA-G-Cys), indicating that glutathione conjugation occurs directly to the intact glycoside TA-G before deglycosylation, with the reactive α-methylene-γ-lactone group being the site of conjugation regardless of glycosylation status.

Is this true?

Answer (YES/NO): NO